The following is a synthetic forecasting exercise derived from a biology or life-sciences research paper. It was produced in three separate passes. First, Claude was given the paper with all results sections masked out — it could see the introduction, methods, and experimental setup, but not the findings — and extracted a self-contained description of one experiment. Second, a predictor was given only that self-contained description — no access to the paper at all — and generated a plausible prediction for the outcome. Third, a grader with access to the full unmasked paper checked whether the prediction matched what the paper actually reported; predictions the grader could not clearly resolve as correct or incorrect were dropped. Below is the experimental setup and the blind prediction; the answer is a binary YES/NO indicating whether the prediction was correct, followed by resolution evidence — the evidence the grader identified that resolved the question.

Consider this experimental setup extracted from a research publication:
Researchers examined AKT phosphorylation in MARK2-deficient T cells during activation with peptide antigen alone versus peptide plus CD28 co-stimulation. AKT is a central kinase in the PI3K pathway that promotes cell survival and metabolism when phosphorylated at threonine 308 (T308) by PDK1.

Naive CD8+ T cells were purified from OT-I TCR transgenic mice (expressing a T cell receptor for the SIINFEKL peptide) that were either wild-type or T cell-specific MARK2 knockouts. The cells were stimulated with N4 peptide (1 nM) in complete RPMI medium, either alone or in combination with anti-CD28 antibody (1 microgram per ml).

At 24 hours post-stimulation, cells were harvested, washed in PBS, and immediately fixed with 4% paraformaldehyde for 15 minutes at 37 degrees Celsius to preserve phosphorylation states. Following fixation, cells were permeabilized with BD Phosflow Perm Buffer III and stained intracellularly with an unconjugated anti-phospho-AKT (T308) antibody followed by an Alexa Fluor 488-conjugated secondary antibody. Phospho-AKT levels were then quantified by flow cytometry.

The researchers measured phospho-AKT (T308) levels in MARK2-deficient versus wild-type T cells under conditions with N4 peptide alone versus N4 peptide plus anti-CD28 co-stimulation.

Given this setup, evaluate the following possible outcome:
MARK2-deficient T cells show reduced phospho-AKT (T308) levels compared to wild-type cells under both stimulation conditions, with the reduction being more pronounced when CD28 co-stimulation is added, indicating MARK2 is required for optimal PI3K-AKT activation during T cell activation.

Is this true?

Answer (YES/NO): NO